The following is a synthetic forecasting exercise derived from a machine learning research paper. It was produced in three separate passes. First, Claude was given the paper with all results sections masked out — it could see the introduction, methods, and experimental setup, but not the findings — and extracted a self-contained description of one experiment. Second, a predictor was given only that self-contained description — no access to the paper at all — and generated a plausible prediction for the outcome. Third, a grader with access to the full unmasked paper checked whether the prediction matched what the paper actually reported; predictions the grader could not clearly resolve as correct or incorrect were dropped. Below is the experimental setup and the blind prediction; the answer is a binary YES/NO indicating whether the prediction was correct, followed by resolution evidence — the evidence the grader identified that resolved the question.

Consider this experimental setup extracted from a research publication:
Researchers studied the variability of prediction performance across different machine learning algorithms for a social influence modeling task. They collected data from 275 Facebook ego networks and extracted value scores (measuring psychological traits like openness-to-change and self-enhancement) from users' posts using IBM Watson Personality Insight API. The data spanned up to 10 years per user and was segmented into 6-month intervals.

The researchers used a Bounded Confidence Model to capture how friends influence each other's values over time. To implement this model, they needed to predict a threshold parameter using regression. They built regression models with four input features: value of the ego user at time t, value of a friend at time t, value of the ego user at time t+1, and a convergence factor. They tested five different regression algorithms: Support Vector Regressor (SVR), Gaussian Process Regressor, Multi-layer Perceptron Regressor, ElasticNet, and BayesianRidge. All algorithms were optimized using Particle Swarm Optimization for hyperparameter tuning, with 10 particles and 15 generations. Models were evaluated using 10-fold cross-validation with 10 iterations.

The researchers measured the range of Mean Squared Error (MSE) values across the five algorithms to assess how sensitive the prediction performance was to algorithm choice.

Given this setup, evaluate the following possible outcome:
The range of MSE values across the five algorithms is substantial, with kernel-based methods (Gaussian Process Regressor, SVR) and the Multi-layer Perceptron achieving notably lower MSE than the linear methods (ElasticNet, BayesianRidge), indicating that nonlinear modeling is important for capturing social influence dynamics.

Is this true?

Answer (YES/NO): NO